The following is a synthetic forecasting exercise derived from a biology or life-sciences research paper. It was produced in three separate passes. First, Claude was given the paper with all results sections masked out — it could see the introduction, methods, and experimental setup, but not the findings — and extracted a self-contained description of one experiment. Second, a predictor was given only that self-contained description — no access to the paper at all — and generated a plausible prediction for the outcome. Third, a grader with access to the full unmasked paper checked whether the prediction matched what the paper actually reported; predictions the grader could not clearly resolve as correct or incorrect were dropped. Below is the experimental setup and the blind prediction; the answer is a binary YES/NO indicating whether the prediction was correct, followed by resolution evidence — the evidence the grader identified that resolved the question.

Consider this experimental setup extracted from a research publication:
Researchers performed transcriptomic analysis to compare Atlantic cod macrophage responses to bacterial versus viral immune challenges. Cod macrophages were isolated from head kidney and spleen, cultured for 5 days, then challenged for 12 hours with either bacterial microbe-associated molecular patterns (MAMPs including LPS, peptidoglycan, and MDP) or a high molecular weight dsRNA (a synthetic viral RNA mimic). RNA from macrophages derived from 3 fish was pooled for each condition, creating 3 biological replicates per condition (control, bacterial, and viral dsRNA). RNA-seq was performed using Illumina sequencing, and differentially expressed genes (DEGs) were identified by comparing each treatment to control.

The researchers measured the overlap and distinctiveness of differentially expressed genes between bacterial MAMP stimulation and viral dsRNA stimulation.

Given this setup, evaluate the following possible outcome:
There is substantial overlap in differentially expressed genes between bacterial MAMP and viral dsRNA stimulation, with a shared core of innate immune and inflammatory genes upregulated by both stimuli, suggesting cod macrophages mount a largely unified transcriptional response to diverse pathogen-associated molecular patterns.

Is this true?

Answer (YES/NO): NO